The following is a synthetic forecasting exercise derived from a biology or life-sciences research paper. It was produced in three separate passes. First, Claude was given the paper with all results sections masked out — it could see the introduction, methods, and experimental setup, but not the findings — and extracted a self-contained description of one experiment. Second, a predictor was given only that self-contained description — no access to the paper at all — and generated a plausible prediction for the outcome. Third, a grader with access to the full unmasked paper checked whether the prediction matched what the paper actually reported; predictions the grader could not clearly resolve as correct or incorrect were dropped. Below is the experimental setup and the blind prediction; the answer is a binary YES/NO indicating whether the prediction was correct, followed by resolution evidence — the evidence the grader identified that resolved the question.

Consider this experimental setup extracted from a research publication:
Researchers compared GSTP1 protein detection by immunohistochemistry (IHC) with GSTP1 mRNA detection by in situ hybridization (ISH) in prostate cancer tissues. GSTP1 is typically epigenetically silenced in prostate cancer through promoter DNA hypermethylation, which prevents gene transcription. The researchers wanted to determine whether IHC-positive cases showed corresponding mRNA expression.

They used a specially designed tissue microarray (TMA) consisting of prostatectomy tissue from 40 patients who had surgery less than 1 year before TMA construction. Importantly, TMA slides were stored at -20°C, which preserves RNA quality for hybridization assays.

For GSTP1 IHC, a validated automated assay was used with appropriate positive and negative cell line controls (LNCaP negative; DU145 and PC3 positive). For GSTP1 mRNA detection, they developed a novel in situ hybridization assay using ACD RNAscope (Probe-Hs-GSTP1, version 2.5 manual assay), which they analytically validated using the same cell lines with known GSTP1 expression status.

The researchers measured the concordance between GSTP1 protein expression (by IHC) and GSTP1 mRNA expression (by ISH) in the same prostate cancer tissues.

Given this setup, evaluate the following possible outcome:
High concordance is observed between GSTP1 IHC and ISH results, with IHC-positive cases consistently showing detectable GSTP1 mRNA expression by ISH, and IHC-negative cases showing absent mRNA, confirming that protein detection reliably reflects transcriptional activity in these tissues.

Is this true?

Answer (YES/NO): YES